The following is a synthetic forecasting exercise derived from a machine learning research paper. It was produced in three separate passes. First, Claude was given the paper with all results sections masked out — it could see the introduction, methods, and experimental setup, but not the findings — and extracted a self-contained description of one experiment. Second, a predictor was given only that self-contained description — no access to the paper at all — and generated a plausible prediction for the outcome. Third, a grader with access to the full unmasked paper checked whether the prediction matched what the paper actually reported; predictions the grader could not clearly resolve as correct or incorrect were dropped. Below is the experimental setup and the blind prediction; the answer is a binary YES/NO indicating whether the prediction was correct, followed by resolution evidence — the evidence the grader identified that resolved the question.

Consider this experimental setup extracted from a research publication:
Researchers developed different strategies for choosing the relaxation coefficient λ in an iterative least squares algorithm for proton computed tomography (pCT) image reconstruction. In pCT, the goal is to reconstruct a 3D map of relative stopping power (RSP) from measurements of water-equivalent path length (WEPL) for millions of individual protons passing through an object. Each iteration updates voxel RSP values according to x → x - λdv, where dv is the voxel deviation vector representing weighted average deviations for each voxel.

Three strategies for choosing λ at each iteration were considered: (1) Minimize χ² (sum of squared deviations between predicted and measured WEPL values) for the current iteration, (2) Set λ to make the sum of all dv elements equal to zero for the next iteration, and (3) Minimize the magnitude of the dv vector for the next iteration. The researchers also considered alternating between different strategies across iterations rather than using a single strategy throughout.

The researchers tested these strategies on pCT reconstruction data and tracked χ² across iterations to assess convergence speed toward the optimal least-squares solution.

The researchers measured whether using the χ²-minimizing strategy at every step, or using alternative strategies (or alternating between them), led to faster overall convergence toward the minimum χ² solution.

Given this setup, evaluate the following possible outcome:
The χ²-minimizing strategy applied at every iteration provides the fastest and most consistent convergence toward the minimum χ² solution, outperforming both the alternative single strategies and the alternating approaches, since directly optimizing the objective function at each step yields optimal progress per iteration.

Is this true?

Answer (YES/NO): NO